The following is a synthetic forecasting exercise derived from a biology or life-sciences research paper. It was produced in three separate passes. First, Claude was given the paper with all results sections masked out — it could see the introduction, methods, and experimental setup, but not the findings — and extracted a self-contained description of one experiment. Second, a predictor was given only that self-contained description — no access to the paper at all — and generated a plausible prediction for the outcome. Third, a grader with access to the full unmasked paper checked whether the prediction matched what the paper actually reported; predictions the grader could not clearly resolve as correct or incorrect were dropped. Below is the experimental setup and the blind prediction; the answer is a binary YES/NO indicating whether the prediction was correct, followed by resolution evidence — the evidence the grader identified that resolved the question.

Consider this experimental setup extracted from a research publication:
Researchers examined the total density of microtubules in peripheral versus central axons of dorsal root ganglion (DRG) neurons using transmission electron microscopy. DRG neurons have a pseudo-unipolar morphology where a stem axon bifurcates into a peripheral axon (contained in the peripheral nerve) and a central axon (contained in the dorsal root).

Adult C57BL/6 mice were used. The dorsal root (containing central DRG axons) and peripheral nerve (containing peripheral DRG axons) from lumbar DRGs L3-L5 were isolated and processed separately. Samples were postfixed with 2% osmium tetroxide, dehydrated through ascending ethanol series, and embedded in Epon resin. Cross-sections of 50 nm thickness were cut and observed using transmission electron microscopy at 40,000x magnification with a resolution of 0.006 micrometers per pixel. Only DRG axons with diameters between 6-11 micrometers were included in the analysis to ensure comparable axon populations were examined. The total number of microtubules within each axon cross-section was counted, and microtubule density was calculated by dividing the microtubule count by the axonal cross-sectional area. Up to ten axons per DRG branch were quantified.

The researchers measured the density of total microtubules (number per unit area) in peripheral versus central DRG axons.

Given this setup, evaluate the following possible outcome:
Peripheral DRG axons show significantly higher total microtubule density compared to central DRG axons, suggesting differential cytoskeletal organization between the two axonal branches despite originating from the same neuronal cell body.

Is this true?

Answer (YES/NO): NO